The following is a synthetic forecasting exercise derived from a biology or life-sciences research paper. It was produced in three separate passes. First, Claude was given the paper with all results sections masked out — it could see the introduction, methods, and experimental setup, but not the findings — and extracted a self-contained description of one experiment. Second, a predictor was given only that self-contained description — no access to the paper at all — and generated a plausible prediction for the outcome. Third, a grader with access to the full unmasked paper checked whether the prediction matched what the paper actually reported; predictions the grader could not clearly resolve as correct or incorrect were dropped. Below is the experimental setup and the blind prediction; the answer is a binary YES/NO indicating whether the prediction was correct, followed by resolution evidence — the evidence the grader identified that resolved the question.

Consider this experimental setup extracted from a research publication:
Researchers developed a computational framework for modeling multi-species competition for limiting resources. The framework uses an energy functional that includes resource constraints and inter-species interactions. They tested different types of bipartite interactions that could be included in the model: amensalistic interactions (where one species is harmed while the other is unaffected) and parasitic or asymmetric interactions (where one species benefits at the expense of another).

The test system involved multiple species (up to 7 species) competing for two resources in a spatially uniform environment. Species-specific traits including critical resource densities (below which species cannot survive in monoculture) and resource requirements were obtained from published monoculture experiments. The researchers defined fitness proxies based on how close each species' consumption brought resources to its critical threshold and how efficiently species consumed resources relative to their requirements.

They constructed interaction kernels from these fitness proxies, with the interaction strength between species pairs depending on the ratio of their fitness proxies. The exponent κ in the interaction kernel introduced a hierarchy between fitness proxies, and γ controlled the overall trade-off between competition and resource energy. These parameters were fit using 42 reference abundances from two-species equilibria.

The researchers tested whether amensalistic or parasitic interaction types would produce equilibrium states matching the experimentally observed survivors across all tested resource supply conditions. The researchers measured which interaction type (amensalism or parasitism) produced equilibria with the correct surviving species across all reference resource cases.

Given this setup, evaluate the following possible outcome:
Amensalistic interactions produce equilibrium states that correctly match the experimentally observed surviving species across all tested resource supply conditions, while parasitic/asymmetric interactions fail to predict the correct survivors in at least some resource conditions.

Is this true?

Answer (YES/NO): YES